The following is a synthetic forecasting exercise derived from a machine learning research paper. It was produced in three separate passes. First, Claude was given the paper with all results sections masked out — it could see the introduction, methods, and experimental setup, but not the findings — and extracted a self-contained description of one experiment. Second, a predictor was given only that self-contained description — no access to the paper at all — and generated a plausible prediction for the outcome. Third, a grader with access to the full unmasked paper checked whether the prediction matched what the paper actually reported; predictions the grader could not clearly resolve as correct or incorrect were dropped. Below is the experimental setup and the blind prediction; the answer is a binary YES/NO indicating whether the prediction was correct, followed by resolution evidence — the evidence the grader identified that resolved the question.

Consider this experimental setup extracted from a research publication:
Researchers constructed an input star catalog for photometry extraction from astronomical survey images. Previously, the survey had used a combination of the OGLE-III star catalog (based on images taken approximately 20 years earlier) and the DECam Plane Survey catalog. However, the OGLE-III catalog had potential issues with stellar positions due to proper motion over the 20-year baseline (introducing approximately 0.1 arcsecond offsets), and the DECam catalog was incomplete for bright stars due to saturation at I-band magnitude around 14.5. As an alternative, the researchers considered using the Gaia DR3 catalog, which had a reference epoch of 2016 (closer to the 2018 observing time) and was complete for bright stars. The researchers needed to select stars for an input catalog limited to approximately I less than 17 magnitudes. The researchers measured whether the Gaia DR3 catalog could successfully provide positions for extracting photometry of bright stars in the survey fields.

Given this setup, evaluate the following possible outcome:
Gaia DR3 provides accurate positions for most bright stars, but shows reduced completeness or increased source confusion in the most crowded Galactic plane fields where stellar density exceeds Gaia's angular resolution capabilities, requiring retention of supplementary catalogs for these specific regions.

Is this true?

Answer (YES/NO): NO